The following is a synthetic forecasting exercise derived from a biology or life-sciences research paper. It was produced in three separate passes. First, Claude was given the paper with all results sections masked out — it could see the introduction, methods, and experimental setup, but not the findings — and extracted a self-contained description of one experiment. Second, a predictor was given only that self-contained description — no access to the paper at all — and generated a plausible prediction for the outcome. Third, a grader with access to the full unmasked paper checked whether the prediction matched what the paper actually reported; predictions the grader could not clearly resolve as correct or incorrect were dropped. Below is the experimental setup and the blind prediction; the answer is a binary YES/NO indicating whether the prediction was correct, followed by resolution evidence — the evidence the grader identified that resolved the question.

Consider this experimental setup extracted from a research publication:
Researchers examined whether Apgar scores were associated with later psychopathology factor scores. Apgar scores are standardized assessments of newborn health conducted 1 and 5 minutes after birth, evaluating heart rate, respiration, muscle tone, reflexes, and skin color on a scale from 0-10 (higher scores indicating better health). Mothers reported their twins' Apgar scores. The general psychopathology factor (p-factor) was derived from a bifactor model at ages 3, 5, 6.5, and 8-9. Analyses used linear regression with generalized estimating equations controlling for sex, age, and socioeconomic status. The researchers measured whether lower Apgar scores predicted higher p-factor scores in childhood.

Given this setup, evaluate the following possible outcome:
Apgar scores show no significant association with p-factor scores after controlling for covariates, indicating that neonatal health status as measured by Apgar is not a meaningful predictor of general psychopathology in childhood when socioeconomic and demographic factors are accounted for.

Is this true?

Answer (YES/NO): YES